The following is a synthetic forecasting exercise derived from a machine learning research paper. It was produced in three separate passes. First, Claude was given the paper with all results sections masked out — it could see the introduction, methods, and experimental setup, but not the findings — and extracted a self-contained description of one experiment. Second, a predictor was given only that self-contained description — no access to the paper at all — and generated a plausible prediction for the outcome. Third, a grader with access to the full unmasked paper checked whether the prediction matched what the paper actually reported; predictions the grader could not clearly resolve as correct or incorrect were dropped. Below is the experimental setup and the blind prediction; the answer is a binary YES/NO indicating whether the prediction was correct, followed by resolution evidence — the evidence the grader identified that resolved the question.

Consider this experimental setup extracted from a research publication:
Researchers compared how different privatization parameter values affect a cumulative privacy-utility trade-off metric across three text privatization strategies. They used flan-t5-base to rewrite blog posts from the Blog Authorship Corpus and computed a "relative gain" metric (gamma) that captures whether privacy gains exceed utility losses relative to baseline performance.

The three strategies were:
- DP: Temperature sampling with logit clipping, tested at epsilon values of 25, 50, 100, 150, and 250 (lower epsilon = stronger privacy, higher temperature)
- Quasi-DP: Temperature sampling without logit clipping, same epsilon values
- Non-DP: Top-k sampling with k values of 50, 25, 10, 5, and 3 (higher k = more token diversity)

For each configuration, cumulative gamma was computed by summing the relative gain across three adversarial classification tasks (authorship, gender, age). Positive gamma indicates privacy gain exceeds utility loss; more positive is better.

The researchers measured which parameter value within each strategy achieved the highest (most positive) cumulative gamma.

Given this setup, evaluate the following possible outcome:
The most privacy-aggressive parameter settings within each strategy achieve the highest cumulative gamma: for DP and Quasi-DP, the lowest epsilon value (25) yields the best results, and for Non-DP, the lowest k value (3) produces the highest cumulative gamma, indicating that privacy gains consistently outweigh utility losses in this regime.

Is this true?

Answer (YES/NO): NO